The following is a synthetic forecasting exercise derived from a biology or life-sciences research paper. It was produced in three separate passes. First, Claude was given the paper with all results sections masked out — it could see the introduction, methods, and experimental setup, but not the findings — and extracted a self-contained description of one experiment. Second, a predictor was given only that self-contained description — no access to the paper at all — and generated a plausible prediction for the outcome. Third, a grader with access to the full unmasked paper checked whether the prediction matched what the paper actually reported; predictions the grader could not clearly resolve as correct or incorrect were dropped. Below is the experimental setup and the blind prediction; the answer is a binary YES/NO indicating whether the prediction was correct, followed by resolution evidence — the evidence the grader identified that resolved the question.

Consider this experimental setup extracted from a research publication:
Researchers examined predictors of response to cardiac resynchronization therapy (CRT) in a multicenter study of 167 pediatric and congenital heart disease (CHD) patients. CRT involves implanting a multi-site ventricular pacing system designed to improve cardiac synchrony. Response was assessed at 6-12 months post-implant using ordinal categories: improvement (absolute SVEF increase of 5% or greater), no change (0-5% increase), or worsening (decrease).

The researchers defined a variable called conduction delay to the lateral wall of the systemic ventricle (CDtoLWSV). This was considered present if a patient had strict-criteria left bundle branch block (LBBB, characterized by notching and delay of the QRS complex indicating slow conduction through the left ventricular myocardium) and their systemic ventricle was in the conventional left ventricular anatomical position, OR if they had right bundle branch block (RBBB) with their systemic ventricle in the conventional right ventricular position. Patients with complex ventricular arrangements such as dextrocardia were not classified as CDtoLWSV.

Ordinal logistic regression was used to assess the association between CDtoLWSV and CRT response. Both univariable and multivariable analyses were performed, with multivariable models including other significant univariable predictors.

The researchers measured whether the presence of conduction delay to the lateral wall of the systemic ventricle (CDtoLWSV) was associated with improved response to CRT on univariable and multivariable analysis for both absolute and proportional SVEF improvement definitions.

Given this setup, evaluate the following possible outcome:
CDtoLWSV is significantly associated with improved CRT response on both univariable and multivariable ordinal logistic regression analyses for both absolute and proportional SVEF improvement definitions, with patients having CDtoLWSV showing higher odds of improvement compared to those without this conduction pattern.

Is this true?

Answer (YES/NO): NO